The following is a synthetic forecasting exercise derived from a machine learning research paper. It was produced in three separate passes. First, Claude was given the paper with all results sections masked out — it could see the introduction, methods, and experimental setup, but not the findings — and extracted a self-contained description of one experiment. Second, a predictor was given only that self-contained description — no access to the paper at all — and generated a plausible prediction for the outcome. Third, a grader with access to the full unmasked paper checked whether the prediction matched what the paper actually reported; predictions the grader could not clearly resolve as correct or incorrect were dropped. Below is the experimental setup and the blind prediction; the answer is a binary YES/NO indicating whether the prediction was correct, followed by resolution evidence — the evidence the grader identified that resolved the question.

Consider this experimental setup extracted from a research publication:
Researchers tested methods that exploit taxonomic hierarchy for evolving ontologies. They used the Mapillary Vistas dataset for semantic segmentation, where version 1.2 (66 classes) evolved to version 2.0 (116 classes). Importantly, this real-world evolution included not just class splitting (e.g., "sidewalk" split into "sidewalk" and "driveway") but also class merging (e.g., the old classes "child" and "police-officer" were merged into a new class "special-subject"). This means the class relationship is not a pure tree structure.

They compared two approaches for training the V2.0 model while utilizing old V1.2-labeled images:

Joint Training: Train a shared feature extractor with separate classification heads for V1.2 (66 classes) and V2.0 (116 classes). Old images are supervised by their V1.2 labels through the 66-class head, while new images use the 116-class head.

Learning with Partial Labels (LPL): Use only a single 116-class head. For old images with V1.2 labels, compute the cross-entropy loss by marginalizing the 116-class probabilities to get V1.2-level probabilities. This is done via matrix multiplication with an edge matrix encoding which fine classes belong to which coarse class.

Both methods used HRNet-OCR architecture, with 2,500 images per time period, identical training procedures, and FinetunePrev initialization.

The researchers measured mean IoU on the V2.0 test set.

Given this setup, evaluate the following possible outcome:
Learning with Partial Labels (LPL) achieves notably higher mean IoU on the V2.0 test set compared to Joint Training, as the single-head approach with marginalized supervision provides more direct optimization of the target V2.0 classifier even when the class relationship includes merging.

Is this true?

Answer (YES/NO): NO